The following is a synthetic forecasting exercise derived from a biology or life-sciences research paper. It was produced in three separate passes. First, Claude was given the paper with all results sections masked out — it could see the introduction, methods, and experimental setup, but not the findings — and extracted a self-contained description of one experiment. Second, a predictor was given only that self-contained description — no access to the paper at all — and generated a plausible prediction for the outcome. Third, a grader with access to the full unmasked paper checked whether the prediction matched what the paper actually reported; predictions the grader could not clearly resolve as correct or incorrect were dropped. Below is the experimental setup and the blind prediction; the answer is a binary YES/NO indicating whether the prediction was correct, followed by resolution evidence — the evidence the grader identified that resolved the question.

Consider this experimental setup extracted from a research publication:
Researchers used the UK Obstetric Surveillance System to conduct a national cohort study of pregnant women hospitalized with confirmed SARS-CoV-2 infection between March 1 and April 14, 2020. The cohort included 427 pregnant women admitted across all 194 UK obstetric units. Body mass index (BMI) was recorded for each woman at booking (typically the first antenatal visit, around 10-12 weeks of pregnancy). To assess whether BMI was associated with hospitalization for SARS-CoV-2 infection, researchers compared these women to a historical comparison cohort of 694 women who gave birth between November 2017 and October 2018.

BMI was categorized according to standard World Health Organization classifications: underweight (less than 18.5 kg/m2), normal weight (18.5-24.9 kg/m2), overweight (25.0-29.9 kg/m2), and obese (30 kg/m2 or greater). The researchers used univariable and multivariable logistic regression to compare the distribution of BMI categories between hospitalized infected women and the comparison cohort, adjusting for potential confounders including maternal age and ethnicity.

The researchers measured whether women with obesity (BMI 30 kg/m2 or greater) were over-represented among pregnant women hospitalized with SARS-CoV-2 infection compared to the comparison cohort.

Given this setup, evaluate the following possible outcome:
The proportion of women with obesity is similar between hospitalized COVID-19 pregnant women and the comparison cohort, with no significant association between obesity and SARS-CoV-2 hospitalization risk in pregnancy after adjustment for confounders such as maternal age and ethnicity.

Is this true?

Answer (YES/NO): NO